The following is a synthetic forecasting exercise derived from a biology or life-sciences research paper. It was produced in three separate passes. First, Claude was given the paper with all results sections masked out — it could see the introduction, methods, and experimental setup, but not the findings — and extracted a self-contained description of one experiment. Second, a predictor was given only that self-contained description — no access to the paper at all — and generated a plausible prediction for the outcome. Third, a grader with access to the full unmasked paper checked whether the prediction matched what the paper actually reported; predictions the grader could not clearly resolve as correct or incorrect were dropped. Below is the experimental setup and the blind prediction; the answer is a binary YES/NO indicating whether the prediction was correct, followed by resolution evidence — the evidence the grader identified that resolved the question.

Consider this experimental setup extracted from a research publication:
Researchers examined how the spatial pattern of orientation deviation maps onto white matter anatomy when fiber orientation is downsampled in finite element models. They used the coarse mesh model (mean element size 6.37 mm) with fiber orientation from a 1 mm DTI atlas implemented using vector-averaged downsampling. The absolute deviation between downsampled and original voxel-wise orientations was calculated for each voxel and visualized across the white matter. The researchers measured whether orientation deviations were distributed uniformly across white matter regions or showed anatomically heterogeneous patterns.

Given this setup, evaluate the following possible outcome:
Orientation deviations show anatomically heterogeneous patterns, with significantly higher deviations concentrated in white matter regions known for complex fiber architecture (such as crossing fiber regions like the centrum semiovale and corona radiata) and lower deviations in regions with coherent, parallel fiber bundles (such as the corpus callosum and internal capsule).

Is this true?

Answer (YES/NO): NO